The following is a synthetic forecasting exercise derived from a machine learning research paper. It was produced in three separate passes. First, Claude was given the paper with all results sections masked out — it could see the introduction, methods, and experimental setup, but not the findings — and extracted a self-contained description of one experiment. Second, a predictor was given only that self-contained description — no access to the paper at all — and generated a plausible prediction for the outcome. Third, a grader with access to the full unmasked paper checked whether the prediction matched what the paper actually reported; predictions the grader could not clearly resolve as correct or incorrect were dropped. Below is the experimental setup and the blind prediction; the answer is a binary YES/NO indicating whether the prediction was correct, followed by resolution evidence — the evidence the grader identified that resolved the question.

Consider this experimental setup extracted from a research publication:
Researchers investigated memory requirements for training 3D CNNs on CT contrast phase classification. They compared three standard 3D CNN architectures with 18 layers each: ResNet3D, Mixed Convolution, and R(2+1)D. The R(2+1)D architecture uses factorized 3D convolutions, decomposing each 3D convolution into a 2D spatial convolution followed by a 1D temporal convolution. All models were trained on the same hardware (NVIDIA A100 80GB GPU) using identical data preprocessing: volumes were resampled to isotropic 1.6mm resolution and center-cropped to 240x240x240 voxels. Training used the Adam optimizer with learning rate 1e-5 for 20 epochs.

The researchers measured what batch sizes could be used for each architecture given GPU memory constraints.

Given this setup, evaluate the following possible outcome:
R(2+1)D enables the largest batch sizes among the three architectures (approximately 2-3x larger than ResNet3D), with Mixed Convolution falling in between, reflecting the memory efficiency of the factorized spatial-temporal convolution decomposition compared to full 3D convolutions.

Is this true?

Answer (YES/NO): NO